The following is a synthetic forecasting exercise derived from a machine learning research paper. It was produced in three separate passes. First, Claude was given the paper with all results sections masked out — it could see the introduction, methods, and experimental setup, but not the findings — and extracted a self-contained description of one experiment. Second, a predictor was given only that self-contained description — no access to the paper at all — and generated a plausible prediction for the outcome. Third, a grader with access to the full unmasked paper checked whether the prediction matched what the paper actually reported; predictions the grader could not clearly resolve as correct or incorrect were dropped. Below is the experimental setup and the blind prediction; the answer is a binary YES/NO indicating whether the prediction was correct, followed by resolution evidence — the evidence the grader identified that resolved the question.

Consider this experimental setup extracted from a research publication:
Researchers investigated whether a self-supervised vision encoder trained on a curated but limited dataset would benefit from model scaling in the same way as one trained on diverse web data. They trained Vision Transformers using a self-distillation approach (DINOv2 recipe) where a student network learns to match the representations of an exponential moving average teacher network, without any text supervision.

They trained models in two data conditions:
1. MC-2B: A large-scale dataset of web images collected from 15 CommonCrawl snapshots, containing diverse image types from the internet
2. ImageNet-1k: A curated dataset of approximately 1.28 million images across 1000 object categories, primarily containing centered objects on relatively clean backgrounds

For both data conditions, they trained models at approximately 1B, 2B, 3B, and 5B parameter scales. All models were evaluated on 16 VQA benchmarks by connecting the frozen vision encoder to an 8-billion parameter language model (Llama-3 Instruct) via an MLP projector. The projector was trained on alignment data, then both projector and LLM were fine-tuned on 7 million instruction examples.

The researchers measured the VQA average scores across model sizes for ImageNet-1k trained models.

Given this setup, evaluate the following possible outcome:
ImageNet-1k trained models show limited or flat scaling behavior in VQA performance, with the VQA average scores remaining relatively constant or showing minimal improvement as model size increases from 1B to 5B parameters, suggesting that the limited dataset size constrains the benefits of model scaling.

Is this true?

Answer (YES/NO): YES